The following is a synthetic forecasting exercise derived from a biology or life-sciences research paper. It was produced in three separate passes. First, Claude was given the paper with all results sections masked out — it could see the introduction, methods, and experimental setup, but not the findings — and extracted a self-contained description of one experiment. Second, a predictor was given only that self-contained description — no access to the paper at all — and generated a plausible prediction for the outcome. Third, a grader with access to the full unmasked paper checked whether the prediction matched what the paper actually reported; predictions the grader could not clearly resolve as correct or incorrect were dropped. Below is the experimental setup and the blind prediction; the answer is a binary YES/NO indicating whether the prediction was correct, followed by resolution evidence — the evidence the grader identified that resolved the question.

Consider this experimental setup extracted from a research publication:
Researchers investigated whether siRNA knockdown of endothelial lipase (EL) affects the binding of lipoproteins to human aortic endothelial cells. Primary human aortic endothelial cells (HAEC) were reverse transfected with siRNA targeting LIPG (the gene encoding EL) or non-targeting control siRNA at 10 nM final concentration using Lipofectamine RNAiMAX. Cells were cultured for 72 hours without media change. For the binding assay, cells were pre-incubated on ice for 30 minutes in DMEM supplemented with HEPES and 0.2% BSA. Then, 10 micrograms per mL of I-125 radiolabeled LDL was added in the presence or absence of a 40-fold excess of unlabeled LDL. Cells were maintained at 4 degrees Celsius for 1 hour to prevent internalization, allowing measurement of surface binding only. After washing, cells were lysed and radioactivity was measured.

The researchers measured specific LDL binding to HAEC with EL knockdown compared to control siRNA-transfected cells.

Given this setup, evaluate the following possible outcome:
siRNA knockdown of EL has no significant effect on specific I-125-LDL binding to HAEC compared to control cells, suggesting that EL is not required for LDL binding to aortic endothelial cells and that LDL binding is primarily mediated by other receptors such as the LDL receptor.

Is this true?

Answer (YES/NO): NO